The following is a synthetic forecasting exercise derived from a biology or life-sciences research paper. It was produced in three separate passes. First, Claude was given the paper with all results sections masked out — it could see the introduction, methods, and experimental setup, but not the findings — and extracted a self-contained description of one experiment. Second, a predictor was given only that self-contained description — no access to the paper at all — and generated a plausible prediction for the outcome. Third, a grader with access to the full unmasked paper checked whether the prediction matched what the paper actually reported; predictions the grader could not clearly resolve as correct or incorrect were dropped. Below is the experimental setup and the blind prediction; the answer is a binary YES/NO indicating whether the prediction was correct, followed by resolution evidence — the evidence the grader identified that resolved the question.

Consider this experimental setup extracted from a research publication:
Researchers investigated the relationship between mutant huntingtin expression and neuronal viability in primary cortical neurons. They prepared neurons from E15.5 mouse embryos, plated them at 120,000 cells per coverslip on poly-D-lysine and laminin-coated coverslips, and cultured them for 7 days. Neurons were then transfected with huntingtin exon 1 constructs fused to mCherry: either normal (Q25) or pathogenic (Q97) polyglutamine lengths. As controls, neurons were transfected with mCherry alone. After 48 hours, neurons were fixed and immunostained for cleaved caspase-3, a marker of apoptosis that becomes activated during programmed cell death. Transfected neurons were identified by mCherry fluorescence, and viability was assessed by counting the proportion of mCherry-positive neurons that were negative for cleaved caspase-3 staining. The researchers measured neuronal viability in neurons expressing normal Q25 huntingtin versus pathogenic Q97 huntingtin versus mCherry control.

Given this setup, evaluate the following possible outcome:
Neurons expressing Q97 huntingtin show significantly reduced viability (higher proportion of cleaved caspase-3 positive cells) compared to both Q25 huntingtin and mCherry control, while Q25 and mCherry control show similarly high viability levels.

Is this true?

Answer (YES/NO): YES